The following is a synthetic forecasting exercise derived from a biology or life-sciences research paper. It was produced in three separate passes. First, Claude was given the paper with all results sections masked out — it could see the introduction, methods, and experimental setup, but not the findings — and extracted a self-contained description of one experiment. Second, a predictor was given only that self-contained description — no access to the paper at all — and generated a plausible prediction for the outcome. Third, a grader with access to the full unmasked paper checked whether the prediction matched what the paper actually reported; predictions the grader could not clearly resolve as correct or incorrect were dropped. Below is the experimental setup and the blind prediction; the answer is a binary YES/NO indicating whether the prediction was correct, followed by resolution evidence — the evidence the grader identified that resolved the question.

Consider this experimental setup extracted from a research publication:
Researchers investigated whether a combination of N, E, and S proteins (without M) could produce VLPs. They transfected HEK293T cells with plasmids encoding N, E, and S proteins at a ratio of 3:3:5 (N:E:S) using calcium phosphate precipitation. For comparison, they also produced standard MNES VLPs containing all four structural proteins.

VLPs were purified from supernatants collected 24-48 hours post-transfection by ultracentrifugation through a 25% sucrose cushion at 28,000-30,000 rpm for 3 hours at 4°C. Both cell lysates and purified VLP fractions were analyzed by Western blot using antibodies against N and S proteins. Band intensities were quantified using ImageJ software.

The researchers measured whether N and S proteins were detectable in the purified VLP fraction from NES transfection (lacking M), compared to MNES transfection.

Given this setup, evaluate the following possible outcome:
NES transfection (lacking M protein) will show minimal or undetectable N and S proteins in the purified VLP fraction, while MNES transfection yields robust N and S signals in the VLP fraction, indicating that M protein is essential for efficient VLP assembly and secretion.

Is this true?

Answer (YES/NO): YES